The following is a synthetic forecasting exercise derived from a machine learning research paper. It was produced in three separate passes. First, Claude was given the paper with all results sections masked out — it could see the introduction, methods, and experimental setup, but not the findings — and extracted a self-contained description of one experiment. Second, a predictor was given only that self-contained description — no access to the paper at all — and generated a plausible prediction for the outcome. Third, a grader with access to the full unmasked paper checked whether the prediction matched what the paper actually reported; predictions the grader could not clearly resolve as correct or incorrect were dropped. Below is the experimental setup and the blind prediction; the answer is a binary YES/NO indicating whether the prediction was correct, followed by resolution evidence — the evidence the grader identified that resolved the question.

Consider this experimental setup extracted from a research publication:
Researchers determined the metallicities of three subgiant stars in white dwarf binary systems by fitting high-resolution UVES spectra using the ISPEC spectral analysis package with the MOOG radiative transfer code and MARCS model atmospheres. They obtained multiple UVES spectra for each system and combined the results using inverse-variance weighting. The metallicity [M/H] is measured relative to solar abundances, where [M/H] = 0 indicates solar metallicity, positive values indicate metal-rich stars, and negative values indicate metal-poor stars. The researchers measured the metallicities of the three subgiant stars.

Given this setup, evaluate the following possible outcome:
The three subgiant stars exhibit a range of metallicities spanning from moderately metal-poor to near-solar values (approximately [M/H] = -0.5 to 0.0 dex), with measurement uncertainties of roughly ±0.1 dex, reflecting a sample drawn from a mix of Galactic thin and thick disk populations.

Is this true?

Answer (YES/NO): NO